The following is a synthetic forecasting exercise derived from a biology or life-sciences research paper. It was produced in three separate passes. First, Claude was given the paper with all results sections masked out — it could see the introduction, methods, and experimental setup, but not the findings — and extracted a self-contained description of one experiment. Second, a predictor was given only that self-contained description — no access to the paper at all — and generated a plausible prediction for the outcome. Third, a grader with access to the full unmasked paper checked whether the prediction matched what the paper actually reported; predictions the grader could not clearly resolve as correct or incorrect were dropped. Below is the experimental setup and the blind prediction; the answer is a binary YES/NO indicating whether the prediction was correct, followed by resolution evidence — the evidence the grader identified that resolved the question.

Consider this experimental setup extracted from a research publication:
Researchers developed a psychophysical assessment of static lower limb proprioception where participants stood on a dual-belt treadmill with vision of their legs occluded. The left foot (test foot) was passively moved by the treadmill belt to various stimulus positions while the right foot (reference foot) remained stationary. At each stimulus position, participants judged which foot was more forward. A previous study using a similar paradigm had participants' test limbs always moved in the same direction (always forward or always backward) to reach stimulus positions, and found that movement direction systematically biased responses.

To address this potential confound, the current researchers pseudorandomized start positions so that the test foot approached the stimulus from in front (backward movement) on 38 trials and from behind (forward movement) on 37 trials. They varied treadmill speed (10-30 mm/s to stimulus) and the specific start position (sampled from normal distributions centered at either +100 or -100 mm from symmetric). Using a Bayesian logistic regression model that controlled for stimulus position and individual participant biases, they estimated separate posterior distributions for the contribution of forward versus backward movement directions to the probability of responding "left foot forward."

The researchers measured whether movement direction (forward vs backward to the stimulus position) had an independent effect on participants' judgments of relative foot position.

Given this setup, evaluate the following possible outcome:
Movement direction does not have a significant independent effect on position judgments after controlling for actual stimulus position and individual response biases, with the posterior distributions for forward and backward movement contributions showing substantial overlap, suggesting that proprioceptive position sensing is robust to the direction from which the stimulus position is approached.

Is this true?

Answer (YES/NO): YES